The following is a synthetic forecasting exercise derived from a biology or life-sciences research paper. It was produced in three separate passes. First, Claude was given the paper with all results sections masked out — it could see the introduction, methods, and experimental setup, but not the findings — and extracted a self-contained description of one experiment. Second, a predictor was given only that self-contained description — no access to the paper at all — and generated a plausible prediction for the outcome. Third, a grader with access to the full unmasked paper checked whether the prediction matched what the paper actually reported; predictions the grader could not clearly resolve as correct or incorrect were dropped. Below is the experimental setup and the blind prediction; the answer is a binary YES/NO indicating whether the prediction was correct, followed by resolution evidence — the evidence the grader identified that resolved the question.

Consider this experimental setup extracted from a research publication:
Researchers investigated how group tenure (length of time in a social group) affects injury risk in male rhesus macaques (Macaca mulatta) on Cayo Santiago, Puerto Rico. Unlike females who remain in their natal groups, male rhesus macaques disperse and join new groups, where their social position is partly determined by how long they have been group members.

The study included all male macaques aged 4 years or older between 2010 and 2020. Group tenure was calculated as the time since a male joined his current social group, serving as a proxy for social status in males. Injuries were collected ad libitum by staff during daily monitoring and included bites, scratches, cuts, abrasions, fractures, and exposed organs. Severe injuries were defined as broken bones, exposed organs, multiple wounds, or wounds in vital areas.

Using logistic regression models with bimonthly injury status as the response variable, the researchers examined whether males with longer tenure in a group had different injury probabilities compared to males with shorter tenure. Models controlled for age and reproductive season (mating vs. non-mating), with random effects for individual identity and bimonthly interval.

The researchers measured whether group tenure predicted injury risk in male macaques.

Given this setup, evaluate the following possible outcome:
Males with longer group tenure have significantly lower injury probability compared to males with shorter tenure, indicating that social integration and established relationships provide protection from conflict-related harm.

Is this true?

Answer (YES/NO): NO